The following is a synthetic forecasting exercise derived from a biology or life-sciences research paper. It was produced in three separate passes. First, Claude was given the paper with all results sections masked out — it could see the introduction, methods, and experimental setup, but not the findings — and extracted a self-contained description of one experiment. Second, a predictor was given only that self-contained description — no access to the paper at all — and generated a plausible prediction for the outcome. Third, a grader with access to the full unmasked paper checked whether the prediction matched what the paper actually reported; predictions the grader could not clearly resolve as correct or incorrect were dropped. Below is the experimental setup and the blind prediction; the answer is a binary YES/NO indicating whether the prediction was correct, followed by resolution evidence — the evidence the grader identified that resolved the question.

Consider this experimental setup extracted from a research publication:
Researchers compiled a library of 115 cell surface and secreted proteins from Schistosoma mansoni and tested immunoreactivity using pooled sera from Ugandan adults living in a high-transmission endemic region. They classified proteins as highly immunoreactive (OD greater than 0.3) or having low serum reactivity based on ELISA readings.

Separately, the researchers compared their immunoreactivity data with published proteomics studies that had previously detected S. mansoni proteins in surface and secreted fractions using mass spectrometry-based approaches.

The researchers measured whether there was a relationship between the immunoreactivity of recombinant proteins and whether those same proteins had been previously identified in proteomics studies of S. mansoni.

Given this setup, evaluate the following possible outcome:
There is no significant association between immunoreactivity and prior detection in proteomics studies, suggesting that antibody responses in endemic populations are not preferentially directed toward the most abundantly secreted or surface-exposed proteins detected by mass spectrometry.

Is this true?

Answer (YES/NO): NO